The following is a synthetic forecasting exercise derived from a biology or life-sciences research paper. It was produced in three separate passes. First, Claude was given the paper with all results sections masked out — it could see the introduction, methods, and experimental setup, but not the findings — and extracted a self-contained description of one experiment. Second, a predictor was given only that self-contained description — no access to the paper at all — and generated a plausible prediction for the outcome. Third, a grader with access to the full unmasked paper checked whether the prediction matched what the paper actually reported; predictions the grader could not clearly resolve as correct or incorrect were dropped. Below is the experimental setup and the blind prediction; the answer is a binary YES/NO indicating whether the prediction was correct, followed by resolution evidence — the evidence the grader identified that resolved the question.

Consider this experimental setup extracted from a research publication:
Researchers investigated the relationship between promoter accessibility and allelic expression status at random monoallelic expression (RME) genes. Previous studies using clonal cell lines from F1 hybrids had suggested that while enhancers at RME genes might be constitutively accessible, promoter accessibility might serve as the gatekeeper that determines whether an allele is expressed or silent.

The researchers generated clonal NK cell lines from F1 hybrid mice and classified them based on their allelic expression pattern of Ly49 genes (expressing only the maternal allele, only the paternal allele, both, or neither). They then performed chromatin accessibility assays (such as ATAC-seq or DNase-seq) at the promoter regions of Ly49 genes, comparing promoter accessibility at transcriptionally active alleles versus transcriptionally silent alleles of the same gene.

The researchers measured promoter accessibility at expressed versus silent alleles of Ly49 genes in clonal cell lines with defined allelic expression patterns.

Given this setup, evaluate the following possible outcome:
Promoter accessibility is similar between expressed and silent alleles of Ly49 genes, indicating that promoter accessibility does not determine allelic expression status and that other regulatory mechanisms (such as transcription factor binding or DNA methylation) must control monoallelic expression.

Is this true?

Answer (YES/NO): NO